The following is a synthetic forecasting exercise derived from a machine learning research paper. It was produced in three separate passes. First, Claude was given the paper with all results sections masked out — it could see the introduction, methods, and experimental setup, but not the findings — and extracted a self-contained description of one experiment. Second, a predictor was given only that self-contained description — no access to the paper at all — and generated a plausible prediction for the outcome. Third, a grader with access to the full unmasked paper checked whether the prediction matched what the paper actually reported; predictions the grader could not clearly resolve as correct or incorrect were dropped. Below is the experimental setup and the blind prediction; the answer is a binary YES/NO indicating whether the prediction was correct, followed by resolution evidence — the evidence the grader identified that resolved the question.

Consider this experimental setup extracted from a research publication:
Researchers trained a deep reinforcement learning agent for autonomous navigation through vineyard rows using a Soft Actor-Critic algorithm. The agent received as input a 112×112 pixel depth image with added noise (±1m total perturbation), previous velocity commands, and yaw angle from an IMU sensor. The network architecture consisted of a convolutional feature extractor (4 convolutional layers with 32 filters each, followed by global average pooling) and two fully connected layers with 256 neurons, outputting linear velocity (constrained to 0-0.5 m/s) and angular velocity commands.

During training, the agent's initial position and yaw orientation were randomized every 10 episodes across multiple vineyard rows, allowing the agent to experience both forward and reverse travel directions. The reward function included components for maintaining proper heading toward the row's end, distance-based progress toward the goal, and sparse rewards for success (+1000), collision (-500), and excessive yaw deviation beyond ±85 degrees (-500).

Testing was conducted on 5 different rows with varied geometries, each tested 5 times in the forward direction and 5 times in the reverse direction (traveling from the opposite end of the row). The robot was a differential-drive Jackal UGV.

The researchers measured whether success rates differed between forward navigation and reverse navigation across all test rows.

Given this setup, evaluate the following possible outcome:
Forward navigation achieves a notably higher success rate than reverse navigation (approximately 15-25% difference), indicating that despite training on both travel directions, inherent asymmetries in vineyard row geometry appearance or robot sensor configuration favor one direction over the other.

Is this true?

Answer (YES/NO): NO